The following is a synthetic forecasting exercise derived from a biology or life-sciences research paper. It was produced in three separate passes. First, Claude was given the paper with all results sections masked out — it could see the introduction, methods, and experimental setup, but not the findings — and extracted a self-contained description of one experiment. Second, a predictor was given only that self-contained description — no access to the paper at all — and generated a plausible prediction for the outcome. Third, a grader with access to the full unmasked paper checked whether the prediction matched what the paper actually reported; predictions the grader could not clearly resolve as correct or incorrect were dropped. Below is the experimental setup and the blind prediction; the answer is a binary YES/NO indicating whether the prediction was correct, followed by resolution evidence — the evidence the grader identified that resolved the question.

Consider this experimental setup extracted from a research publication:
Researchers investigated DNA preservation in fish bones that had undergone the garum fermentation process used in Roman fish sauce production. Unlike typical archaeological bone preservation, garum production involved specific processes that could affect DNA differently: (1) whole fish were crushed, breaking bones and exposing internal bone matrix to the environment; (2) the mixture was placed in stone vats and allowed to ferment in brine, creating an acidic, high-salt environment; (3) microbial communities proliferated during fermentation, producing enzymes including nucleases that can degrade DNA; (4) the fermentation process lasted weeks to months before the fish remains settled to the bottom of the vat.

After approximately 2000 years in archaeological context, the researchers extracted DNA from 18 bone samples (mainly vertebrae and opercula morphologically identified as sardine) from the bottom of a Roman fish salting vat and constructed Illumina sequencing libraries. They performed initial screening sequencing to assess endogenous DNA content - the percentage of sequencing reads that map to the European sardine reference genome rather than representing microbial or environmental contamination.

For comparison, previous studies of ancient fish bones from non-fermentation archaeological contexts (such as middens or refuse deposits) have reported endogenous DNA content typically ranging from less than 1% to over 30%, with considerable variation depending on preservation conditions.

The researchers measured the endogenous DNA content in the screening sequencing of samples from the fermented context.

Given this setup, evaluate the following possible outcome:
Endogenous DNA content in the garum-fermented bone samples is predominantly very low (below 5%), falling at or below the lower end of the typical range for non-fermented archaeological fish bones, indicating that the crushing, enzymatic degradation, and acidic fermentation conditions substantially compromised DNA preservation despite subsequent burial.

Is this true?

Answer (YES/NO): NO